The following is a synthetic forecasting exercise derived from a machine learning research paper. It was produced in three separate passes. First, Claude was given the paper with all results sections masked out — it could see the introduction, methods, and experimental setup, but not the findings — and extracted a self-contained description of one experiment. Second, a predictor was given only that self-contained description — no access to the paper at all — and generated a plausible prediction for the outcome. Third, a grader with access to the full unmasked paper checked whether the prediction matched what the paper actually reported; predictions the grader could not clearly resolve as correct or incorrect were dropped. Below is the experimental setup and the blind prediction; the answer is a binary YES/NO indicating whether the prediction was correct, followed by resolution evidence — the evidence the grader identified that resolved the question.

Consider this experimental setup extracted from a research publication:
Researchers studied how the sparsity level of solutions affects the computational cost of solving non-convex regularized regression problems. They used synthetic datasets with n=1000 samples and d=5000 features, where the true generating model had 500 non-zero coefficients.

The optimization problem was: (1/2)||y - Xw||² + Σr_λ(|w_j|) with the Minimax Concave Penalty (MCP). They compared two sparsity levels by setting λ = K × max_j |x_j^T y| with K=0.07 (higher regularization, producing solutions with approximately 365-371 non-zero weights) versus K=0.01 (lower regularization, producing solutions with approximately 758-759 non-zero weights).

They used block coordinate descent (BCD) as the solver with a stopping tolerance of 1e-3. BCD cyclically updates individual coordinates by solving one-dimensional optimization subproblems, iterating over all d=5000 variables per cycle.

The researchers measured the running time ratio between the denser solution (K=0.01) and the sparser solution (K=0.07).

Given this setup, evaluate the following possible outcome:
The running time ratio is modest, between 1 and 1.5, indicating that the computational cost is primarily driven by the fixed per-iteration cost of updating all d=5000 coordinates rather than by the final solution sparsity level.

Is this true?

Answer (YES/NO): NO